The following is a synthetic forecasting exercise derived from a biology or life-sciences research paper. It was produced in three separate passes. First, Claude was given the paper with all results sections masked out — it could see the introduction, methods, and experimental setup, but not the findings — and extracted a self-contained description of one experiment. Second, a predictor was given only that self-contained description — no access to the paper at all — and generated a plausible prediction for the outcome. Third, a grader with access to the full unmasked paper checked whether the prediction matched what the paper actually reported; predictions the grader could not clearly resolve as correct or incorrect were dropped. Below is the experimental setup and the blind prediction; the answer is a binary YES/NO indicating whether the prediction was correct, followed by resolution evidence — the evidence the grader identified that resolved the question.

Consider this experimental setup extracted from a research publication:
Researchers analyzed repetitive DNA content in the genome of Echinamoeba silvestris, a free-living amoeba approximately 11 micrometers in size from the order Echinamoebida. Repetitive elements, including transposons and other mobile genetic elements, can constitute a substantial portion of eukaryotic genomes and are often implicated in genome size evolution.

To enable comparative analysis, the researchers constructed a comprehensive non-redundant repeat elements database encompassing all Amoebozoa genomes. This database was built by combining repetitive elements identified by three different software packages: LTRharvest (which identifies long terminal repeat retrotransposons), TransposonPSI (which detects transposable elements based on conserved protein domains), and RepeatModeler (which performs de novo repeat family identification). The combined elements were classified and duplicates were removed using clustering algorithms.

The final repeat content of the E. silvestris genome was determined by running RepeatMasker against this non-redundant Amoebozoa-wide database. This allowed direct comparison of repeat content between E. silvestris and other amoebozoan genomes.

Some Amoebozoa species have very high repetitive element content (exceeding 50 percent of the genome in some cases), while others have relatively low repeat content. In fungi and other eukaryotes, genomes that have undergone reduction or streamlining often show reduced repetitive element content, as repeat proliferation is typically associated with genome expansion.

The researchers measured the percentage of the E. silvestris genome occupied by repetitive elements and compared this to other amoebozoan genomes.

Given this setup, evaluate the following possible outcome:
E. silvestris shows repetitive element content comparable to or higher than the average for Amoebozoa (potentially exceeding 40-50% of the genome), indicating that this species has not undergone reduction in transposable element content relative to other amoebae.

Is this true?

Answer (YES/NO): NO